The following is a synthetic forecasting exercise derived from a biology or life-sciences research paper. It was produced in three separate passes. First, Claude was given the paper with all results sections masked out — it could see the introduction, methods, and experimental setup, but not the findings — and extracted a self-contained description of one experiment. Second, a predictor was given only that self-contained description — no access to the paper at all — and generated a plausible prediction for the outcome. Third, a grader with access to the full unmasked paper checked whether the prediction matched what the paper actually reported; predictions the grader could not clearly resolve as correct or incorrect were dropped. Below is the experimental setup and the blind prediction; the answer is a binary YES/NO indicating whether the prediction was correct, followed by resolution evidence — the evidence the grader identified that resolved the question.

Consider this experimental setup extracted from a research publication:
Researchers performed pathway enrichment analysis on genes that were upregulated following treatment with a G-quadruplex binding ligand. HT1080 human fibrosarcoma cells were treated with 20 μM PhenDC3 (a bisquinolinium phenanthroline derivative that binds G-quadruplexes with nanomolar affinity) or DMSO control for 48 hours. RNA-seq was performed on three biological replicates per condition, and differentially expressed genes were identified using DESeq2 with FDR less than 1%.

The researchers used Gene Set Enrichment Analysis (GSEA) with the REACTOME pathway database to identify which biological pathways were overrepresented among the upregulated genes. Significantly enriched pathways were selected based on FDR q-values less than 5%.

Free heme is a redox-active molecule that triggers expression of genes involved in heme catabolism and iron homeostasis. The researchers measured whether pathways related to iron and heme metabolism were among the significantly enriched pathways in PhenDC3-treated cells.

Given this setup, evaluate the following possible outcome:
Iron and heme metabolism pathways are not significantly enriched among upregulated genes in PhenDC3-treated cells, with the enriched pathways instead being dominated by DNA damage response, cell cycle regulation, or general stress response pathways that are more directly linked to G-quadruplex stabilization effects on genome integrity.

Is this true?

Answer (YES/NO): NO